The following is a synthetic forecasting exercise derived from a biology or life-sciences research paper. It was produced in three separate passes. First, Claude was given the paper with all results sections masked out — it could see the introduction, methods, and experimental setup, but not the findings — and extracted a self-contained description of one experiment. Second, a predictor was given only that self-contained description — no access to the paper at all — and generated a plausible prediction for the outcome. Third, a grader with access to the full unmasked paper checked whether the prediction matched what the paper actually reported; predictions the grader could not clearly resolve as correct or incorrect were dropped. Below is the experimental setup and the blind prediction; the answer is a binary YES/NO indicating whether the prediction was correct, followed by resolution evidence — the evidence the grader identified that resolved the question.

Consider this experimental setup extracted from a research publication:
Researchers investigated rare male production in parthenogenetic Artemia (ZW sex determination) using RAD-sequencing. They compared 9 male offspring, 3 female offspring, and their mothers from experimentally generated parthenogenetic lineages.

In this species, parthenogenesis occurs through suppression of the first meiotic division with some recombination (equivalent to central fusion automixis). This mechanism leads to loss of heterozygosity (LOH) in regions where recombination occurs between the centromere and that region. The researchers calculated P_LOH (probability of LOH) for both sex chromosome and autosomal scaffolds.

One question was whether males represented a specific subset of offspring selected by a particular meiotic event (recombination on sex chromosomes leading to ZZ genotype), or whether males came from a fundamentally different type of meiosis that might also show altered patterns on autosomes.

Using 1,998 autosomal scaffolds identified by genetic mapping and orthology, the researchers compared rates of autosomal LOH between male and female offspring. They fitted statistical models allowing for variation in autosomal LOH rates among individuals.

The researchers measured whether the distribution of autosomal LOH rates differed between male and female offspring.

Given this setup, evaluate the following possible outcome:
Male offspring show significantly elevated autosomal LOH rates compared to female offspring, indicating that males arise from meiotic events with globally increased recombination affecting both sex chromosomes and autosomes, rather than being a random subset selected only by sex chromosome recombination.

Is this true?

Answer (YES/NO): YES